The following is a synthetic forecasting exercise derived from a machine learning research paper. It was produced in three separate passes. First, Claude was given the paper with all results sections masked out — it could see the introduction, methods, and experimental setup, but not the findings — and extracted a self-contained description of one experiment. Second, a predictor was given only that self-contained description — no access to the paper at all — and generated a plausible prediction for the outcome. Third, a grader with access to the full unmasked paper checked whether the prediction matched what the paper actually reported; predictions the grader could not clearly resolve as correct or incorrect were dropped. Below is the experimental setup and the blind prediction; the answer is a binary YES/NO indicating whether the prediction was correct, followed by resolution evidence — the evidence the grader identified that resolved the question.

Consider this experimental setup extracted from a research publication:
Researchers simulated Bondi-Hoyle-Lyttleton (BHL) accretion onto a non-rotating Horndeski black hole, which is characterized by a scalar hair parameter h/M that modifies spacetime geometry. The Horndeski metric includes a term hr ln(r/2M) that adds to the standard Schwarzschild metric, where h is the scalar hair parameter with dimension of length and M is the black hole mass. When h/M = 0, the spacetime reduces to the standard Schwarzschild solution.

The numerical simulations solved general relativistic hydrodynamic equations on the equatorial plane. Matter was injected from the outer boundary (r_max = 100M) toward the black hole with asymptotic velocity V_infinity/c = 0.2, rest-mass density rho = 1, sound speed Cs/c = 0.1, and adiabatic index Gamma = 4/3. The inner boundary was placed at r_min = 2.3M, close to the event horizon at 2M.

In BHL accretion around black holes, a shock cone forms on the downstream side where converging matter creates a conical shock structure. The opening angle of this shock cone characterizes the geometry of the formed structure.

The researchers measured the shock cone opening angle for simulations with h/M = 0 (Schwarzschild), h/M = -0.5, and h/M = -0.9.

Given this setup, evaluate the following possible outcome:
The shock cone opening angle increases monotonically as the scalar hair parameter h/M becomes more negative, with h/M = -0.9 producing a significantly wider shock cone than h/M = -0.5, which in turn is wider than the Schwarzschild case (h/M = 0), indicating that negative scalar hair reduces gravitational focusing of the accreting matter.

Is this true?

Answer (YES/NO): NO